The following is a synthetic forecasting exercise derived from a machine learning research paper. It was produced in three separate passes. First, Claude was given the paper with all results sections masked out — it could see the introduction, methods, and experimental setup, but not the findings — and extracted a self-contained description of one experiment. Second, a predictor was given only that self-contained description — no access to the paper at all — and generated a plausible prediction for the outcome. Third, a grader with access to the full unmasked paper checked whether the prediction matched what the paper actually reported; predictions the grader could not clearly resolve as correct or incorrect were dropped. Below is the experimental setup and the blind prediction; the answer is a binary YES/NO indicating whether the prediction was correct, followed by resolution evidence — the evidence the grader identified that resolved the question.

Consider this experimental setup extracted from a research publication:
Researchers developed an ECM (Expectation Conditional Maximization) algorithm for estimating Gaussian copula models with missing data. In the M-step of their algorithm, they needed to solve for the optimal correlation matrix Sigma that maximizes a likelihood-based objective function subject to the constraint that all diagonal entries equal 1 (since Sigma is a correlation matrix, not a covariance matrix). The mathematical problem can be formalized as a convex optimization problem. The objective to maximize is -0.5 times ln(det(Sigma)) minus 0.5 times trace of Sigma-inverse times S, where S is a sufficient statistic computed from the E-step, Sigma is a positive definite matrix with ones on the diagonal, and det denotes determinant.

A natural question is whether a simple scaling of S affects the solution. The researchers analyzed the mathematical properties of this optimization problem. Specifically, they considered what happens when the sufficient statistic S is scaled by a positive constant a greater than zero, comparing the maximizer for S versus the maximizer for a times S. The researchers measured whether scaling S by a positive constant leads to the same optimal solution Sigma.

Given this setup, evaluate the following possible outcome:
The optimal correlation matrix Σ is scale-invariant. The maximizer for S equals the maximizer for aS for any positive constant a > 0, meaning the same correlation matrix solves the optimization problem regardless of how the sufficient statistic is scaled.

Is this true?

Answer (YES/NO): NO